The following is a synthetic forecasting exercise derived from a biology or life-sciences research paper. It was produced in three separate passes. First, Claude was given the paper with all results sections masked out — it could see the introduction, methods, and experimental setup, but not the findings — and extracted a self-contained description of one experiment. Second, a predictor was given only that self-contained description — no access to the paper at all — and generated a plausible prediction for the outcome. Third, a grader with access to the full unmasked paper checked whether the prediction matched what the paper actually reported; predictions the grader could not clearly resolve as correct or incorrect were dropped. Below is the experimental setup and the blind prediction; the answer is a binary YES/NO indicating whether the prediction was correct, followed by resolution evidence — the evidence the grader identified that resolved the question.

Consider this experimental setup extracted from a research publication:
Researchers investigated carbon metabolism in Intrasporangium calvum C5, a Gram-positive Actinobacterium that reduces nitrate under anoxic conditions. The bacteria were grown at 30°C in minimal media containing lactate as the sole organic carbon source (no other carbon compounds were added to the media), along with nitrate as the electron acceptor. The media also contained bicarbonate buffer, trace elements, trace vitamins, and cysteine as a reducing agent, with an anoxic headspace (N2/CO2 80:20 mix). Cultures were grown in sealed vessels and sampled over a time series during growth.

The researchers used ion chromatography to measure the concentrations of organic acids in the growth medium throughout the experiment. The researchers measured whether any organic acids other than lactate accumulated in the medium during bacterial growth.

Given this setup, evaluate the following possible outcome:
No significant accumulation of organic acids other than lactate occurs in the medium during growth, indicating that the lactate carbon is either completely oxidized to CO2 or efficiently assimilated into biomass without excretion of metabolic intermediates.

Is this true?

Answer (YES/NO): NO